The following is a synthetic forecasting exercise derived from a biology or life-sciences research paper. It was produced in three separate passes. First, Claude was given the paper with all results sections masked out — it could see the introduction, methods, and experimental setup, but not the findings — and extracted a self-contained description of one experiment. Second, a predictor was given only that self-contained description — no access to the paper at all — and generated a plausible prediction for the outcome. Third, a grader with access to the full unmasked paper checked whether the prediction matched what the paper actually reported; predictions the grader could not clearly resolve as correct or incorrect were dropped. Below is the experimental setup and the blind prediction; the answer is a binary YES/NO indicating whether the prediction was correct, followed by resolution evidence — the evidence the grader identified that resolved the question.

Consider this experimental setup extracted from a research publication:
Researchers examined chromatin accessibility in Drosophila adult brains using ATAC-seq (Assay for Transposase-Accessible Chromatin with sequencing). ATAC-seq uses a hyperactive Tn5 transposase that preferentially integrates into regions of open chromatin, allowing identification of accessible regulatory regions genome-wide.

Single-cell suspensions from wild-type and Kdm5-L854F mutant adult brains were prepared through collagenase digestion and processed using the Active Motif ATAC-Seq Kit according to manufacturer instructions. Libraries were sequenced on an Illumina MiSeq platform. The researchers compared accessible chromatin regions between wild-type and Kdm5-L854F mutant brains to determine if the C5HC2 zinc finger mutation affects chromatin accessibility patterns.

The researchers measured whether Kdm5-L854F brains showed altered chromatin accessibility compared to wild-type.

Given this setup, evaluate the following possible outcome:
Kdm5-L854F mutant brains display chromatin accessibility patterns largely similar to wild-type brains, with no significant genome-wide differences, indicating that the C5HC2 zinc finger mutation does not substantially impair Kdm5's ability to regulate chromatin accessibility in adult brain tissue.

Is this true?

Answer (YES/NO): YES